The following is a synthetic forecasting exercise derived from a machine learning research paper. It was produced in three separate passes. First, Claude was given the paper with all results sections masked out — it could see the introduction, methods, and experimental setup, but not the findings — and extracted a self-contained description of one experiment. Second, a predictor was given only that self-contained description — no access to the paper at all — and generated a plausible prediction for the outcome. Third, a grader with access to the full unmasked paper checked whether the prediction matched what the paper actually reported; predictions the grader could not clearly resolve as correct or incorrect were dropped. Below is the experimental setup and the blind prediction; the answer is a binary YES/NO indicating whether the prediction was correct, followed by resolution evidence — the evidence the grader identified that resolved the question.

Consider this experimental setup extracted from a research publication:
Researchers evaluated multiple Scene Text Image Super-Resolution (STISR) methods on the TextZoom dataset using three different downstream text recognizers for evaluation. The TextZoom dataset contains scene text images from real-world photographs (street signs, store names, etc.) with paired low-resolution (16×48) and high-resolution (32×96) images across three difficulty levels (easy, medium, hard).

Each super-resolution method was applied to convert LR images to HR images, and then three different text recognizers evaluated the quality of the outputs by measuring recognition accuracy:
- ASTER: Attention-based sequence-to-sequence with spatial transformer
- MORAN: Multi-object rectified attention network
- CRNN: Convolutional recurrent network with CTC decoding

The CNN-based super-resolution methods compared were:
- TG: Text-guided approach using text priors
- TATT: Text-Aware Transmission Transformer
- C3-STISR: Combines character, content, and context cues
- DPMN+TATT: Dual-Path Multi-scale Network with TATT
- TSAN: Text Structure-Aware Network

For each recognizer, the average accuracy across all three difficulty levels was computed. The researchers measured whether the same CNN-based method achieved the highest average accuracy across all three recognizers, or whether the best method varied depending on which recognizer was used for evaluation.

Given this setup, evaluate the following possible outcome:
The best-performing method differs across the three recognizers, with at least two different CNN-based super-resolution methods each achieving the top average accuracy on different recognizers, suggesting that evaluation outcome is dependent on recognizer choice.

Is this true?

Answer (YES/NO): YES